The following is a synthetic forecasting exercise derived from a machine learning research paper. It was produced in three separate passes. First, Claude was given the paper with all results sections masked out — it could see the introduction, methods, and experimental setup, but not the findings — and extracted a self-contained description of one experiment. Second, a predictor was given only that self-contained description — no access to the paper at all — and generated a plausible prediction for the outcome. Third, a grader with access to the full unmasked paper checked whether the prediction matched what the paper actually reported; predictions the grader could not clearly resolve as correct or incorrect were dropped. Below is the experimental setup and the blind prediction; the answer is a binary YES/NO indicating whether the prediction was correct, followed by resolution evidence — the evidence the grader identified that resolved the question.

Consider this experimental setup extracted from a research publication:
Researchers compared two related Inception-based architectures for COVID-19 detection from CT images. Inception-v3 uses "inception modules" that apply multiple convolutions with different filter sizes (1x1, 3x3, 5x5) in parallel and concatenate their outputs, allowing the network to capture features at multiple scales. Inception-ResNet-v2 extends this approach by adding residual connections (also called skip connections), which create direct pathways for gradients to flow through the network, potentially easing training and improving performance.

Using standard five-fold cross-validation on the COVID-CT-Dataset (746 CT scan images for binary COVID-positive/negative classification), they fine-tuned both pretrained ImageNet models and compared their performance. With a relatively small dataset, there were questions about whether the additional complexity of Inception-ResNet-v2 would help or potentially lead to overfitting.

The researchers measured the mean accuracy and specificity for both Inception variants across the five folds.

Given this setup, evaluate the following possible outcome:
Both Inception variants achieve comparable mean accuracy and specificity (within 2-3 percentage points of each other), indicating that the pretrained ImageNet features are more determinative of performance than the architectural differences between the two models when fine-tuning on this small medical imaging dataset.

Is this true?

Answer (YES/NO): NO